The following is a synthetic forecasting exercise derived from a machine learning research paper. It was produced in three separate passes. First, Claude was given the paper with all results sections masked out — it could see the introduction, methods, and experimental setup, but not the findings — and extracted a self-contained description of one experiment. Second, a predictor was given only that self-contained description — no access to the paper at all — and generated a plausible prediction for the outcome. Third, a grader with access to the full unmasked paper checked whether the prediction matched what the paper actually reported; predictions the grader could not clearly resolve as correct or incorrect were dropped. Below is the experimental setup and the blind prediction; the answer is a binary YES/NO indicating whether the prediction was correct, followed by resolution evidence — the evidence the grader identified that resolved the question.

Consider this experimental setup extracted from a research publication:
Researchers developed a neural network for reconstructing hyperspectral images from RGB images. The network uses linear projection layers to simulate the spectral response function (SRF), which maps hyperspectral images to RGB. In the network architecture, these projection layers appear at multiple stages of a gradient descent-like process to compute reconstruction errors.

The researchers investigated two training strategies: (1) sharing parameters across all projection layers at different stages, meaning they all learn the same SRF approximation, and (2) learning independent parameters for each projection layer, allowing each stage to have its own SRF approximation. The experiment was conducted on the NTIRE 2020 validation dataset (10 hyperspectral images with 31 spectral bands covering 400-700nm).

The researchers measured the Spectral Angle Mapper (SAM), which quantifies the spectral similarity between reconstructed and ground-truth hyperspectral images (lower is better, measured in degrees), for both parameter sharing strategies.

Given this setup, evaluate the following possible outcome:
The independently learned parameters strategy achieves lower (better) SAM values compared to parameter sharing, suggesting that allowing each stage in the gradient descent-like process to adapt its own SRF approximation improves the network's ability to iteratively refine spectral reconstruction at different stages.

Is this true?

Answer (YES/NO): NO